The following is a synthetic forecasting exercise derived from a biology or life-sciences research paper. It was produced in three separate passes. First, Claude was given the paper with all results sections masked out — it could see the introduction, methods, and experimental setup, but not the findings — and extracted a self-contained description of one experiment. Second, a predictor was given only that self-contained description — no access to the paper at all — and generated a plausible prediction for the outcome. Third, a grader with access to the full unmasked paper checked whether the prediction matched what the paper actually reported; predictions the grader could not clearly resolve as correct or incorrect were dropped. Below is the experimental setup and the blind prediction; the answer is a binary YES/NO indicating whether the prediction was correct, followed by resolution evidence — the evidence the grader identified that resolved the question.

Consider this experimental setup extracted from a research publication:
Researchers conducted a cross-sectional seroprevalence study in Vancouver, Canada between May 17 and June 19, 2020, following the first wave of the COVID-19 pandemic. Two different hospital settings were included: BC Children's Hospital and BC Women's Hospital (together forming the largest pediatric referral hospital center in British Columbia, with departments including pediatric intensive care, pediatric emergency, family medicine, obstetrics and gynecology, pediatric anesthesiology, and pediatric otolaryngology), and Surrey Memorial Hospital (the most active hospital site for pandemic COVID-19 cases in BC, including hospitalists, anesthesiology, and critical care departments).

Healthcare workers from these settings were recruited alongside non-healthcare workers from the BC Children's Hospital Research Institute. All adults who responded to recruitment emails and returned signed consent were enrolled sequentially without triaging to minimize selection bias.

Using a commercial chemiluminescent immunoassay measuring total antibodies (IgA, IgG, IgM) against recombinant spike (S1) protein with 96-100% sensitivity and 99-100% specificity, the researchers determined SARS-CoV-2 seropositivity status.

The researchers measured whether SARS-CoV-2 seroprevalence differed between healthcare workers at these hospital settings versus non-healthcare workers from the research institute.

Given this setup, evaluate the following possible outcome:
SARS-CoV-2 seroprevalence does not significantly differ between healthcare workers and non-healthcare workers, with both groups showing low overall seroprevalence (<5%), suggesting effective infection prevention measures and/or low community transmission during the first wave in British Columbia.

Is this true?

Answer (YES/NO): YES